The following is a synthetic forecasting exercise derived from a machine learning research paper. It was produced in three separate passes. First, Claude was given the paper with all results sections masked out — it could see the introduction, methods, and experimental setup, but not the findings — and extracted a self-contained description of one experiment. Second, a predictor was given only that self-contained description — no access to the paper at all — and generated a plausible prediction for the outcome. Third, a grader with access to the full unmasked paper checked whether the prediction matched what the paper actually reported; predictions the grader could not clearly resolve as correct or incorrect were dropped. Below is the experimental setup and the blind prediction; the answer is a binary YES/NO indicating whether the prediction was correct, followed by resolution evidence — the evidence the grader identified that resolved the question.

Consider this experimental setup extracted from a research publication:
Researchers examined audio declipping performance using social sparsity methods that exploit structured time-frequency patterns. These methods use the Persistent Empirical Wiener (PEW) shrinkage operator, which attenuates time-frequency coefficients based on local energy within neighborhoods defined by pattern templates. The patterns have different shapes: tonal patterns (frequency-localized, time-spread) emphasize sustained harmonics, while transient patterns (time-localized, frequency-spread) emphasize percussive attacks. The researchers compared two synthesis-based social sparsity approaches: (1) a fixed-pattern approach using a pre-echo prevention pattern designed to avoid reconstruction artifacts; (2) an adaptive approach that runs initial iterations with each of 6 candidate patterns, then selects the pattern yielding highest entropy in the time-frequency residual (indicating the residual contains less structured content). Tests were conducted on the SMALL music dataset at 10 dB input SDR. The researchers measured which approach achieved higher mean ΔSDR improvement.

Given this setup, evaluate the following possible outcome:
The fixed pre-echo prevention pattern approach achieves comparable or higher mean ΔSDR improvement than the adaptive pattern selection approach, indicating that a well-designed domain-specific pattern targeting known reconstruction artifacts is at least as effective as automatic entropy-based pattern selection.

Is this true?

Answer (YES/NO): YES